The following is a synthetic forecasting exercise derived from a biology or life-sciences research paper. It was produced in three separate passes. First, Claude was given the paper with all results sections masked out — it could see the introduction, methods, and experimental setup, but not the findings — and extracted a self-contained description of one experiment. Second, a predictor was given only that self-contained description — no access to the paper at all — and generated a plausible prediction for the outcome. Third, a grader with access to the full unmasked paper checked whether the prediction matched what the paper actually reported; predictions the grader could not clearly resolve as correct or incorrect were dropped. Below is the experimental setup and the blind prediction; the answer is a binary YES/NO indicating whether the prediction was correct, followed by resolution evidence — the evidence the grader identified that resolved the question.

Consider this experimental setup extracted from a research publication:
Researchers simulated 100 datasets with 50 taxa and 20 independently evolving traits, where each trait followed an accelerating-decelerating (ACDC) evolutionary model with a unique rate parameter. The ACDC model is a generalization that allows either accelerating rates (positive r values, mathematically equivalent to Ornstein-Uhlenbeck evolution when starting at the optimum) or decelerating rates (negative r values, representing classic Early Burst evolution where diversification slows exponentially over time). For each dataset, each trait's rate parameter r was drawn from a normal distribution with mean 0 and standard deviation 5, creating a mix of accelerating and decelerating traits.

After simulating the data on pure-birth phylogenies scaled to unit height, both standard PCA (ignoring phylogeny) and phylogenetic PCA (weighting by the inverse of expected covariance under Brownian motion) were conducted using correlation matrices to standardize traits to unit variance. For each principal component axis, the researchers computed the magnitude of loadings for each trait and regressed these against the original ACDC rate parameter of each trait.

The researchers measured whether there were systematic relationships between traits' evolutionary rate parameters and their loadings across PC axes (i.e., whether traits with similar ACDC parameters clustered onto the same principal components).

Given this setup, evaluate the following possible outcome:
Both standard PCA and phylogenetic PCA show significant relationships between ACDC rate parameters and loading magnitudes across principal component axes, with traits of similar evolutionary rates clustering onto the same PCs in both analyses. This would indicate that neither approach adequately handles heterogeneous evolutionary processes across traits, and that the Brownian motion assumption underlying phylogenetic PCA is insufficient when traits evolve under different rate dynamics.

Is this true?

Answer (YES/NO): YES